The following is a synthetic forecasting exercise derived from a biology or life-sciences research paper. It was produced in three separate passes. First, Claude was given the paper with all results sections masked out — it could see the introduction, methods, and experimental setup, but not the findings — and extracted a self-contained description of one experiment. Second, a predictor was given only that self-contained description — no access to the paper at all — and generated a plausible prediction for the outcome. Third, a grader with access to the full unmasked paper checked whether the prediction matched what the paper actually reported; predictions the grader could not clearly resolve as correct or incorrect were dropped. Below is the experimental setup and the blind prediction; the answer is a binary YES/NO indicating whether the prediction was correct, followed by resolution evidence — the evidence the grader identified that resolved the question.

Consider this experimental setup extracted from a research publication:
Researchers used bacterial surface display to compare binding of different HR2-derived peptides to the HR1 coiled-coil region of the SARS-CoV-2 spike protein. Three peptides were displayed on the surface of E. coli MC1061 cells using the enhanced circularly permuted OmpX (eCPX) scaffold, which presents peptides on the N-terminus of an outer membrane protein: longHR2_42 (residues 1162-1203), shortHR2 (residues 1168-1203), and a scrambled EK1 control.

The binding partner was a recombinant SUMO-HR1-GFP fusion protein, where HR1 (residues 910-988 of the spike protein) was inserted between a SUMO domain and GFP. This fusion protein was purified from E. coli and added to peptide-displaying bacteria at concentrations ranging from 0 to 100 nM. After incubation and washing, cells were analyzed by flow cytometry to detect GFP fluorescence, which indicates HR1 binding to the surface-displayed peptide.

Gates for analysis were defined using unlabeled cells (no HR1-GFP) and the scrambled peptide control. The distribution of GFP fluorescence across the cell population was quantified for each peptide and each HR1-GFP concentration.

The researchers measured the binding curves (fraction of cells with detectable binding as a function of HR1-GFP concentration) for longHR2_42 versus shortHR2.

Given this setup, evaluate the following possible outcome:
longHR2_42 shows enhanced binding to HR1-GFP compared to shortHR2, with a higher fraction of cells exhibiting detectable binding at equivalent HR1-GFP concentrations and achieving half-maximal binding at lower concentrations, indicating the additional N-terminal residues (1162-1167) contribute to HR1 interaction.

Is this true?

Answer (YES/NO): YES